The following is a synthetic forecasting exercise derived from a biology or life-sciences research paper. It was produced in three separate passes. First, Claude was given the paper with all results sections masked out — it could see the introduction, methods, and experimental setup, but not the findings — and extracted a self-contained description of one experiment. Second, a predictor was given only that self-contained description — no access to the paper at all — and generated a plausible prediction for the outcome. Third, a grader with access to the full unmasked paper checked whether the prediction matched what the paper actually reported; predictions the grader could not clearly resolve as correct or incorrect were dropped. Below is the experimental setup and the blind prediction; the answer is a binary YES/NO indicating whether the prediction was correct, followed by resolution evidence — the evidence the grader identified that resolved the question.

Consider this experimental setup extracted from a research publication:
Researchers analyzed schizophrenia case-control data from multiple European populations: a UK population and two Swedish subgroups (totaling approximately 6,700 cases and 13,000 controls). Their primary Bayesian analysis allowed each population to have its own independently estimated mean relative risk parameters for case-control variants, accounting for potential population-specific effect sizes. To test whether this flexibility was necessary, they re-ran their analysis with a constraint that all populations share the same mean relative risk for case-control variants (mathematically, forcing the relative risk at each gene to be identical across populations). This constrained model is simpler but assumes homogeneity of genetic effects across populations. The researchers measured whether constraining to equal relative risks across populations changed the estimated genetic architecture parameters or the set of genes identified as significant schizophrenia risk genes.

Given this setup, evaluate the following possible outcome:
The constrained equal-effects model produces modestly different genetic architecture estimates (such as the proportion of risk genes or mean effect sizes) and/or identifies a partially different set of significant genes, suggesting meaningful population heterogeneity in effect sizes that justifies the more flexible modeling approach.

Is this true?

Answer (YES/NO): NO